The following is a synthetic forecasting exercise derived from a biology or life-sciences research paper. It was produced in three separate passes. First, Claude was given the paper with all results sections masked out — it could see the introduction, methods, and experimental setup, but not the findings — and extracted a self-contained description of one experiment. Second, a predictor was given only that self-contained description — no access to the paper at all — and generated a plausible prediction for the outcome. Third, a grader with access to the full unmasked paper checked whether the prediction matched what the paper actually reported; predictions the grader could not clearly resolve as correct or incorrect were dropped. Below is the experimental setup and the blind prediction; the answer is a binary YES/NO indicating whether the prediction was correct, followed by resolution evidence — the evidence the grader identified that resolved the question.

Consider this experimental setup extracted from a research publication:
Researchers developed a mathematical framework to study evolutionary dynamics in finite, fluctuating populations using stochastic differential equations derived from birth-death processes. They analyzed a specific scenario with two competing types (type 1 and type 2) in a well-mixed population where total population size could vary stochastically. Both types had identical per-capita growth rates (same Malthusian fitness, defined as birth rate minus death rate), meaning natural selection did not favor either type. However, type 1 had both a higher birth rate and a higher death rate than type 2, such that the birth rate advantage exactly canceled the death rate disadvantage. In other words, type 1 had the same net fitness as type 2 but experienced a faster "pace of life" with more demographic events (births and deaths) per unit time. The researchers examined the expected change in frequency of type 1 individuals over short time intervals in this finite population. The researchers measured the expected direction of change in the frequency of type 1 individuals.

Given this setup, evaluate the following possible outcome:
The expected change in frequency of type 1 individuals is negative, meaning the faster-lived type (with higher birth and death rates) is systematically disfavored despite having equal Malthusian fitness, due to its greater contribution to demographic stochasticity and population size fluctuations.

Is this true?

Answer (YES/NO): YES